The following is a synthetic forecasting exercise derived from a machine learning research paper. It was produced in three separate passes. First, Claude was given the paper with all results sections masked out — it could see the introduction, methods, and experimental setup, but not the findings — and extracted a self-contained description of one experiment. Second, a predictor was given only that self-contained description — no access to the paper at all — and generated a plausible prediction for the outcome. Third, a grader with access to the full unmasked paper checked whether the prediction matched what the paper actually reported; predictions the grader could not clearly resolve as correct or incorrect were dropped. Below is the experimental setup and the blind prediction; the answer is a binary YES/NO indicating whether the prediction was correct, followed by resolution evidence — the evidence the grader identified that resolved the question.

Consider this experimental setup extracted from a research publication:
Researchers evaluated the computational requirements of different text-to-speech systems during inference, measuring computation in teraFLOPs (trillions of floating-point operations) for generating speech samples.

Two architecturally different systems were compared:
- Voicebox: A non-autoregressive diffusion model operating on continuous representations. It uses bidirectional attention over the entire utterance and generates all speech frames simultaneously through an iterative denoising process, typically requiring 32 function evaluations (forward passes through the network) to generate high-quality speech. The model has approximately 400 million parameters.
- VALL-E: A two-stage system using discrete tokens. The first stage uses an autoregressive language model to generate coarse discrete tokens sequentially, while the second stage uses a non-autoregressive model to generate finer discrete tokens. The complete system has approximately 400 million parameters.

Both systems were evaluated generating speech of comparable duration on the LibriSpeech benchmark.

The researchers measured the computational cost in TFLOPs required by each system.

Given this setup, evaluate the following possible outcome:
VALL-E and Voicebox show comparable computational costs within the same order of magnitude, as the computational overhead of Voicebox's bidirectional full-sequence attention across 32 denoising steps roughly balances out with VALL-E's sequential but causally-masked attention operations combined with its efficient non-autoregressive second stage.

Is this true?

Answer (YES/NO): NO